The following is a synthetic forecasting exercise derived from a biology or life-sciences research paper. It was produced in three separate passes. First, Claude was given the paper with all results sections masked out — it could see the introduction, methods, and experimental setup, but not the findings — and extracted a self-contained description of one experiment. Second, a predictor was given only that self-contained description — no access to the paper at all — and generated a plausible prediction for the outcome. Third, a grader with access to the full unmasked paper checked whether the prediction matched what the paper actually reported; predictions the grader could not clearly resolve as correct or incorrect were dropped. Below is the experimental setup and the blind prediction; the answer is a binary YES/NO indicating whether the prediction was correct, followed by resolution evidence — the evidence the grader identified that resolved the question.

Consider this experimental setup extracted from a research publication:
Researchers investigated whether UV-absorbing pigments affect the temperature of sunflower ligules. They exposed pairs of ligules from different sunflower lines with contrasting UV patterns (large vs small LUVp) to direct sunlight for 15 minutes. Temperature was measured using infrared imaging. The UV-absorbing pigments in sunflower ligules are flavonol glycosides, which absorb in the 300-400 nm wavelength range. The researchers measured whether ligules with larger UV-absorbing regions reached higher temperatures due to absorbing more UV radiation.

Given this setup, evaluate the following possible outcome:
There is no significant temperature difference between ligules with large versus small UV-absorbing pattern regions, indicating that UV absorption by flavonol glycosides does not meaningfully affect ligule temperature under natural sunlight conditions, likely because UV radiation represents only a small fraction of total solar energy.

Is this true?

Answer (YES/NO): YES